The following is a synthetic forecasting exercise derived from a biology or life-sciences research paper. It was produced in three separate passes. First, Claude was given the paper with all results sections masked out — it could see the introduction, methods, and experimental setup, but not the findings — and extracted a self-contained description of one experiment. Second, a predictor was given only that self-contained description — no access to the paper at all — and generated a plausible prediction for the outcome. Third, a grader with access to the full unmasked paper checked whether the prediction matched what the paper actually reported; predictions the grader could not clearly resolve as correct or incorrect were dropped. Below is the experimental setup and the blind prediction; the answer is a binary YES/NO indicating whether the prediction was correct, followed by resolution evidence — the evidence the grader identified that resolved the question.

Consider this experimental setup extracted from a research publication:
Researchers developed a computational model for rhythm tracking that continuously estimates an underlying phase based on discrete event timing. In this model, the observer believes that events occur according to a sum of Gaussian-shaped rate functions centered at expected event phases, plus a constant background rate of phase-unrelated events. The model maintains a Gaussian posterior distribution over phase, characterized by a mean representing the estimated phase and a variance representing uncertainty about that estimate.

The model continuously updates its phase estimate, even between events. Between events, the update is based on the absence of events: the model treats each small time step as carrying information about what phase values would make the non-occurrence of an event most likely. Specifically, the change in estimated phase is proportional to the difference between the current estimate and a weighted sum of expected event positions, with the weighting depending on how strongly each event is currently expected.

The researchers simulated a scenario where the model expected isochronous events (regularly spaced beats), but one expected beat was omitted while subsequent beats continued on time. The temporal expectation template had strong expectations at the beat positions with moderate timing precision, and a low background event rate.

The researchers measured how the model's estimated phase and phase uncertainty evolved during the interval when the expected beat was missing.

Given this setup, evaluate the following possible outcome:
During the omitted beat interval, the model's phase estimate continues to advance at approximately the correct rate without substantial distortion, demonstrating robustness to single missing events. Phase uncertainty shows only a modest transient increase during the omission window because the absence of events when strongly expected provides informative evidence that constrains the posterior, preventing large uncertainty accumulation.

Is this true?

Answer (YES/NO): NO